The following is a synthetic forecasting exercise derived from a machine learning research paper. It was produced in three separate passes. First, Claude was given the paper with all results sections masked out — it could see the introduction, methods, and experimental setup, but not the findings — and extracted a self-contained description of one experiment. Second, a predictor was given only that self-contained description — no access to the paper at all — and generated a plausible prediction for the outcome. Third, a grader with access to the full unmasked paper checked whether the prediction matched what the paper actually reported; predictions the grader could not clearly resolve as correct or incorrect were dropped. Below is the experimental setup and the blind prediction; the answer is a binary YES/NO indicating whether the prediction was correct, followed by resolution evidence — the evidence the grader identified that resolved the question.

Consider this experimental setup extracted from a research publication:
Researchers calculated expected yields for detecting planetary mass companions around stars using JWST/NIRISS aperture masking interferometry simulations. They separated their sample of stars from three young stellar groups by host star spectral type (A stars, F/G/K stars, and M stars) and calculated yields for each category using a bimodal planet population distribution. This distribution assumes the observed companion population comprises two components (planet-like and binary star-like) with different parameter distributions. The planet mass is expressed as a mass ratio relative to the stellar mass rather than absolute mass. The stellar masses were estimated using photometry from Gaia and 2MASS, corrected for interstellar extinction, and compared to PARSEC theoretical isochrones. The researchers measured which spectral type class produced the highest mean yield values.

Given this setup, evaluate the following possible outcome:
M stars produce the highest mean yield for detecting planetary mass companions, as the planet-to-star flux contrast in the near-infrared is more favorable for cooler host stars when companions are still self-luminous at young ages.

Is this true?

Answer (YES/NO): YES